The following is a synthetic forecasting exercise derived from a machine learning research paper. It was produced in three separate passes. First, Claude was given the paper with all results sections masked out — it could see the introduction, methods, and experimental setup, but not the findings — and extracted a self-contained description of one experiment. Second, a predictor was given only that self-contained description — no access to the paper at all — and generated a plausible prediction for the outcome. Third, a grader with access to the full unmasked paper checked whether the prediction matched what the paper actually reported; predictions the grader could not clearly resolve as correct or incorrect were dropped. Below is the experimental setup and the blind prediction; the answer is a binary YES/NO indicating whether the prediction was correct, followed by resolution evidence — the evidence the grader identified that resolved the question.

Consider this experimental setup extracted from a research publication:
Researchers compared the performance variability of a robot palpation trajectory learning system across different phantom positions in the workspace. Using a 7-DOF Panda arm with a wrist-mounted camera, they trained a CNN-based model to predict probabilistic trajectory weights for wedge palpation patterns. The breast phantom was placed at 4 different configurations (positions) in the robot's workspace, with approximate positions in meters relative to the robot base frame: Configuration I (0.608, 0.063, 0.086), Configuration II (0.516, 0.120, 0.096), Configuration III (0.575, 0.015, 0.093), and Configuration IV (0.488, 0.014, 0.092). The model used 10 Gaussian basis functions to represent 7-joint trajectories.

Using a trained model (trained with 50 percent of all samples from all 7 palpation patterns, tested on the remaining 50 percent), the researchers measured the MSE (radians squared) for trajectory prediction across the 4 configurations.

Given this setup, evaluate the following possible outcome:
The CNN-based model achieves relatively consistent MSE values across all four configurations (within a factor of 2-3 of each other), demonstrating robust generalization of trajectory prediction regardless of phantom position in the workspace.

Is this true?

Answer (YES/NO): NO